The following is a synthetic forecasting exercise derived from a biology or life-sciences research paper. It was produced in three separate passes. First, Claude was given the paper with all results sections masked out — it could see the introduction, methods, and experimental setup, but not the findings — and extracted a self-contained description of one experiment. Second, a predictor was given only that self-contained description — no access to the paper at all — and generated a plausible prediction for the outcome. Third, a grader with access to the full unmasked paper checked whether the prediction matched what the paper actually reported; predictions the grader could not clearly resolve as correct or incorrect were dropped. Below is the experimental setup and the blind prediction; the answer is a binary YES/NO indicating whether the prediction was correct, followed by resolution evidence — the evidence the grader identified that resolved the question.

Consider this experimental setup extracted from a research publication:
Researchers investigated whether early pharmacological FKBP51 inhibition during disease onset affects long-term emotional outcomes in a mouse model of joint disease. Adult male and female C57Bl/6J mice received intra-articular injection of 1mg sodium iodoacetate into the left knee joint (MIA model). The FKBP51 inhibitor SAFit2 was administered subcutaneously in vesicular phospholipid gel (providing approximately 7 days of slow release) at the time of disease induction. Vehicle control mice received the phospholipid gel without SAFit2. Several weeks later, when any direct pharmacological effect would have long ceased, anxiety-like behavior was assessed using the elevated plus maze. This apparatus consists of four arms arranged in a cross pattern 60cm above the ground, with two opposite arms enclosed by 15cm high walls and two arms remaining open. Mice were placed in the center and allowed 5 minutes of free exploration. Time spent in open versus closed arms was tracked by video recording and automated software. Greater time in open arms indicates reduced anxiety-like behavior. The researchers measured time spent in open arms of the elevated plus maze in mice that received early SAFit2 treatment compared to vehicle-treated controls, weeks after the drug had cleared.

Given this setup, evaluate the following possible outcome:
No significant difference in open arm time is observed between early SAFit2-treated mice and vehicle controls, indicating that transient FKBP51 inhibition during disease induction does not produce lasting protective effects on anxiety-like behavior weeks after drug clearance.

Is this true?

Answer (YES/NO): NO